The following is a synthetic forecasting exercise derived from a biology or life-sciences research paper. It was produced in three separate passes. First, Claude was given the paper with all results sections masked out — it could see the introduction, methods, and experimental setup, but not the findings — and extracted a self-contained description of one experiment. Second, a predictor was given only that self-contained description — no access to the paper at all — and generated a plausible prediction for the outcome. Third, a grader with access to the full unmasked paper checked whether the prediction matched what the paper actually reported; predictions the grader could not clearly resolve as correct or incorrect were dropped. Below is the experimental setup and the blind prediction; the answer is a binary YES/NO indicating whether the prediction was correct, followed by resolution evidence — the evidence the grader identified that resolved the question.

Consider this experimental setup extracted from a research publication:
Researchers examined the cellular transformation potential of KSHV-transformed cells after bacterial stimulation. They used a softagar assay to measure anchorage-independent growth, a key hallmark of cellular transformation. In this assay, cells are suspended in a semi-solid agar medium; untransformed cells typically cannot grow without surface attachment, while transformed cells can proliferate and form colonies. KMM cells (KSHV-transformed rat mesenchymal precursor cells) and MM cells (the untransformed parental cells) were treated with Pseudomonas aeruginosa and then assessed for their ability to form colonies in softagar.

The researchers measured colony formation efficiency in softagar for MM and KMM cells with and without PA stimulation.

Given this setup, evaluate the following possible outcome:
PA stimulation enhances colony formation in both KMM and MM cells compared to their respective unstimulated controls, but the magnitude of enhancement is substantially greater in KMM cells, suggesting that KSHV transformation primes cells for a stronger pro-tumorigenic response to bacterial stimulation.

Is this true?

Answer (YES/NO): NO